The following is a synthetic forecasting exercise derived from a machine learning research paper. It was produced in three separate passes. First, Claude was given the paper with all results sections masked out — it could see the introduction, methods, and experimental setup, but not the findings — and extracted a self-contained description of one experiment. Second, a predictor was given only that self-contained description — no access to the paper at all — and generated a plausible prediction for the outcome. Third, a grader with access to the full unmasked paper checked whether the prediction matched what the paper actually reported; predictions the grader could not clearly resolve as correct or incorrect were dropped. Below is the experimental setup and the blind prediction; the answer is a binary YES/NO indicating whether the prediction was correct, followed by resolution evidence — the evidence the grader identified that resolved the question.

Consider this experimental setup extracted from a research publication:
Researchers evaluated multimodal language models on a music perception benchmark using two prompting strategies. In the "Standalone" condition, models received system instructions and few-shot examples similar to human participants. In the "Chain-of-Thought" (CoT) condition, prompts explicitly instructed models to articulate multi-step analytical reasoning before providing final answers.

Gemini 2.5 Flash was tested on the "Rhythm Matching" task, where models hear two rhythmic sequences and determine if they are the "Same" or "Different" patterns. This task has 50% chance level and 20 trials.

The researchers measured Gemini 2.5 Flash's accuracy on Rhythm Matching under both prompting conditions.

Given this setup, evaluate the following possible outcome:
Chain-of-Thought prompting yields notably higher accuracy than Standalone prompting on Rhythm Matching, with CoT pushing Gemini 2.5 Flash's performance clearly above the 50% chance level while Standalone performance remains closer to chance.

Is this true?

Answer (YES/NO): NO